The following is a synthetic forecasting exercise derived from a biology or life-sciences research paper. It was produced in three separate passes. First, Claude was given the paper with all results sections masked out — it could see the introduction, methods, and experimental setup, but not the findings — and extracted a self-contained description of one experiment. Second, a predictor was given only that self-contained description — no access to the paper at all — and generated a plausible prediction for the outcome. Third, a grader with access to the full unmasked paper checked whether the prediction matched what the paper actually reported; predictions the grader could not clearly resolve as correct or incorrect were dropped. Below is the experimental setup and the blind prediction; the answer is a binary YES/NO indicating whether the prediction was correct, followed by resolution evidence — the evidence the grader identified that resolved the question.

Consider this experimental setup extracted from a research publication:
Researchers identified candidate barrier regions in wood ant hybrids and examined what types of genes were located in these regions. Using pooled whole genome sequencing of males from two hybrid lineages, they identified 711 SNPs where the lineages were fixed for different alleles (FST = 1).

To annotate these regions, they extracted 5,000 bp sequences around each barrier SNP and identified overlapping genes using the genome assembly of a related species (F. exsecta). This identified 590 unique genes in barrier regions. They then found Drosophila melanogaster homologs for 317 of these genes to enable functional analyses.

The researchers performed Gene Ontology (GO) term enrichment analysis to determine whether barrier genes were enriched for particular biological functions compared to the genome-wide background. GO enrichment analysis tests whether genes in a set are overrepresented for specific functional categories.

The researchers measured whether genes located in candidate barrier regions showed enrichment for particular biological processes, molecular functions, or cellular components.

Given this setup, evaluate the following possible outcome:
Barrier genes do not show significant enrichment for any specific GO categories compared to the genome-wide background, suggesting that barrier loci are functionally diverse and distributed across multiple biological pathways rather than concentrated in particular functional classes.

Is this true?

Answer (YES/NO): NO